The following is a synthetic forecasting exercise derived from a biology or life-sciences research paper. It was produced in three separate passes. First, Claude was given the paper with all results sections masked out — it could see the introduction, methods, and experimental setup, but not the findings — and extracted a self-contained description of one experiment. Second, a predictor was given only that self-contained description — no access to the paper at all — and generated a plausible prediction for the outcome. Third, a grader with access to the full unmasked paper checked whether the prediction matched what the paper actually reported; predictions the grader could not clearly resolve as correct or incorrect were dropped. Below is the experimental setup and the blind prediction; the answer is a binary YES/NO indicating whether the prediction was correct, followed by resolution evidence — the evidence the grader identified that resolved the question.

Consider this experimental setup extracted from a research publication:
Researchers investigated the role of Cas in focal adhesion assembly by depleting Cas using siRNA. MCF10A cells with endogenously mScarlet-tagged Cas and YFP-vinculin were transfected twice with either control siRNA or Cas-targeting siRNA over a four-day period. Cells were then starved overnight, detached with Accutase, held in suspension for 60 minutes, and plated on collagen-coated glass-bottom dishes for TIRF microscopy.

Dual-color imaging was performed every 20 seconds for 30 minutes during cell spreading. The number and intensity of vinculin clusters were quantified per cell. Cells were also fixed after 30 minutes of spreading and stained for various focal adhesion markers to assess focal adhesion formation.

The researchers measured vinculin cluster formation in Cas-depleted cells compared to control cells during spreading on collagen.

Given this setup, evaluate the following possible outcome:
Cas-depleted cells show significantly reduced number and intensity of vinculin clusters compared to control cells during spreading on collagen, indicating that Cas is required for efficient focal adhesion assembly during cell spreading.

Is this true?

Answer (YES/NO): YES